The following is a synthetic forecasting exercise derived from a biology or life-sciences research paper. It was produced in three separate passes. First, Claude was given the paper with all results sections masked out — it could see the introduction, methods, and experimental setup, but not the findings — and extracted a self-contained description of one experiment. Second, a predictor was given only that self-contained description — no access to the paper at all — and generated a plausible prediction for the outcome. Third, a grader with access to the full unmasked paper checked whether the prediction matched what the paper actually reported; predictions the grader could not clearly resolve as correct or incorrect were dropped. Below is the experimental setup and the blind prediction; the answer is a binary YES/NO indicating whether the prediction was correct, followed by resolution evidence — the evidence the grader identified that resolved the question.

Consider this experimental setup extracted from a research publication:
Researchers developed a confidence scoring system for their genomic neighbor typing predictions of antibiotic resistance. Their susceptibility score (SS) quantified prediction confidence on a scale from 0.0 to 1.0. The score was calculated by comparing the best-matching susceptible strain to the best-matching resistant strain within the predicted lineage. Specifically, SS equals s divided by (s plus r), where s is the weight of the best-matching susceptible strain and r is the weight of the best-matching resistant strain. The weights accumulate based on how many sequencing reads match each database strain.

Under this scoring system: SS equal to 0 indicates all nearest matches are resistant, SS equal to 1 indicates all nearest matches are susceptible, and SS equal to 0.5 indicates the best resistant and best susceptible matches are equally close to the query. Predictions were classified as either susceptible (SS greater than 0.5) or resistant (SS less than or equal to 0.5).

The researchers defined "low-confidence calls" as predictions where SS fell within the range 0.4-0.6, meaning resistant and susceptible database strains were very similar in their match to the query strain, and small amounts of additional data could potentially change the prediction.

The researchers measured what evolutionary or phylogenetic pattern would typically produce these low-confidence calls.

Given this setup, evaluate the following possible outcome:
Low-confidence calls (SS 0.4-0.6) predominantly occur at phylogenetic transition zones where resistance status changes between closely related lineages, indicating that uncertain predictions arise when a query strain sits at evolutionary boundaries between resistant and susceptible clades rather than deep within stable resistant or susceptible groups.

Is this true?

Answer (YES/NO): YES